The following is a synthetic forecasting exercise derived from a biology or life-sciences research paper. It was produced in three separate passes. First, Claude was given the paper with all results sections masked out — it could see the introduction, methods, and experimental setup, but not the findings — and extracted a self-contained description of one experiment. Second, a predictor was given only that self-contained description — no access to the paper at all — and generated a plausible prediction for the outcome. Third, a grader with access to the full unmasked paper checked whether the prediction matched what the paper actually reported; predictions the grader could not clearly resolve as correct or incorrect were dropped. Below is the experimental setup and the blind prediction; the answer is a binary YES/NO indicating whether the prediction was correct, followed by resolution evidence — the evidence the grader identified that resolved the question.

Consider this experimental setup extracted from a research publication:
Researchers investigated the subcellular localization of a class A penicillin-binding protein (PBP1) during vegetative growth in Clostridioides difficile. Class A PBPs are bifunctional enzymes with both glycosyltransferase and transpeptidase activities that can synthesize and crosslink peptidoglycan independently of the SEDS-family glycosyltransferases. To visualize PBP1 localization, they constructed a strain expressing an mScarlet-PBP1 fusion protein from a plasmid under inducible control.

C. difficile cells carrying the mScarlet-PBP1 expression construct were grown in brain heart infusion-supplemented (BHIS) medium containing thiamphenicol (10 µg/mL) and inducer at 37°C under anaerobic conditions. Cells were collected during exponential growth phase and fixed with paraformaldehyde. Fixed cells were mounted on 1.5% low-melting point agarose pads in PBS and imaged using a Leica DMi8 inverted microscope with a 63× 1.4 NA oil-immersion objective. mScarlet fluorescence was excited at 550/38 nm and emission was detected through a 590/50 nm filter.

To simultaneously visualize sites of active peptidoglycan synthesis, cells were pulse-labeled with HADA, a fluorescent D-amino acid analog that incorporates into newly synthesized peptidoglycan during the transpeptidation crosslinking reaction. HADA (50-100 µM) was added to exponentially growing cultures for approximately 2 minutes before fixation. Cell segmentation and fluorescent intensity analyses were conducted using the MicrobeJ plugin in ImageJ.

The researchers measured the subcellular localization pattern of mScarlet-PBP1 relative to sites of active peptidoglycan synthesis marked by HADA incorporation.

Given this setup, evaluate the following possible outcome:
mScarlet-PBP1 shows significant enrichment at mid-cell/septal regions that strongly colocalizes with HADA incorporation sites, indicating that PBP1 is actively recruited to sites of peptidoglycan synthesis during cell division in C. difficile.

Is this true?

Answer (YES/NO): YES